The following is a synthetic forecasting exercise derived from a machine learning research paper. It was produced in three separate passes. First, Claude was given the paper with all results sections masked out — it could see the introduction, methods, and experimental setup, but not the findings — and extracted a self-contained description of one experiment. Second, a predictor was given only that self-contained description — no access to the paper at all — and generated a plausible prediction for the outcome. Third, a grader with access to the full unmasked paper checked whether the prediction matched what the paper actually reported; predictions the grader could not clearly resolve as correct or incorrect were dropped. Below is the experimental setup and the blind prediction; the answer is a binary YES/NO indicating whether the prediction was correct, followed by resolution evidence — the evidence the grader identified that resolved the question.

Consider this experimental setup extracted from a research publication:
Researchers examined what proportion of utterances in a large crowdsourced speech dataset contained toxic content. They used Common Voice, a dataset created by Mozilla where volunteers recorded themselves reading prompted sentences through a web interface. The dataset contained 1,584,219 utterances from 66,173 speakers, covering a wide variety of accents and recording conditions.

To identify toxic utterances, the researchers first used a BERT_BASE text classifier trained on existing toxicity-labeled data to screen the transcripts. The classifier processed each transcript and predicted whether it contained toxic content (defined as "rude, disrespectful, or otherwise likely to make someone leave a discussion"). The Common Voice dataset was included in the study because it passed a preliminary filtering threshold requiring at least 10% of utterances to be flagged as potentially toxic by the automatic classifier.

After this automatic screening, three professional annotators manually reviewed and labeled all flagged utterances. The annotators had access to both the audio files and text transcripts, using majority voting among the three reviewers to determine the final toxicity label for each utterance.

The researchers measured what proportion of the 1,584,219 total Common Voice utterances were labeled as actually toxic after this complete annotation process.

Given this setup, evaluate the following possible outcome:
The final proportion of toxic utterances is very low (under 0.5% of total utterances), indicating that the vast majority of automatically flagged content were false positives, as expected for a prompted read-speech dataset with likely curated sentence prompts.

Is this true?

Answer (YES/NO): YES